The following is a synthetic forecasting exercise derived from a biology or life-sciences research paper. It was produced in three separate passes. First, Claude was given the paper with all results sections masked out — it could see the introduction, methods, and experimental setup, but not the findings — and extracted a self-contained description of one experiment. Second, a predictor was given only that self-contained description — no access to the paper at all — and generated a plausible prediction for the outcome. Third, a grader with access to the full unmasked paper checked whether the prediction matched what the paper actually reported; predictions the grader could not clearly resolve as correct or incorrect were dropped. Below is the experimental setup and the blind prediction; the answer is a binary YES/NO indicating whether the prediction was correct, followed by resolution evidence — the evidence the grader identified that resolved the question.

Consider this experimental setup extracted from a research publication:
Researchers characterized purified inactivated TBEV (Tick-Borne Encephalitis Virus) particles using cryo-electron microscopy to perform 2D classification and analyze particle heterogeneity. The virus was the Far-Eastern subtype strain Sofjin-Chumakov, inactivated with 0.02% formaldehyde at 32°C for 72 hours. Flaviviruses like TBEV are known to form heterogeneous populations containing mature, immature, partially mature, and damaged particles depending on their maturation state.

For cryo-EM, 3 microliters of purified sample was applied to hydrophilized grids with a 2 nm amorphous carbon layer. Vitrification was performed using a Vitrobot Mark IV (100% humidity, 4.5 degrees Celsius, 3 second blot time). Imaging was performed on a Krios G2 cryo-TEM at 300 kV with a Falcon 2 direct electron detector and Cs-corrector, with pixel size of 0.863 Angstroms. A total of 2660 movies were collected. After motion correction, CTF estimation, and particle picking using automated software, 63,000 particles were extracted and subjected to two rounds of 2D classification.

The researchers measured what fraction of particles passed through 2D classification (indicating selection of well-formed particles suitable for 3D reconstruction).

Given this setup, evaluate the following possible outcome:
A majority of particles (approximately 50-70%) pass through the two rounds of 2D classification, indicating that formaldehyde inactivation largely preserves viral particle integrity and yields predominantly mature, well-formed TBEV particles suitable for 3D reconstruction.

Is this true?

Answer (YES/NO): YES